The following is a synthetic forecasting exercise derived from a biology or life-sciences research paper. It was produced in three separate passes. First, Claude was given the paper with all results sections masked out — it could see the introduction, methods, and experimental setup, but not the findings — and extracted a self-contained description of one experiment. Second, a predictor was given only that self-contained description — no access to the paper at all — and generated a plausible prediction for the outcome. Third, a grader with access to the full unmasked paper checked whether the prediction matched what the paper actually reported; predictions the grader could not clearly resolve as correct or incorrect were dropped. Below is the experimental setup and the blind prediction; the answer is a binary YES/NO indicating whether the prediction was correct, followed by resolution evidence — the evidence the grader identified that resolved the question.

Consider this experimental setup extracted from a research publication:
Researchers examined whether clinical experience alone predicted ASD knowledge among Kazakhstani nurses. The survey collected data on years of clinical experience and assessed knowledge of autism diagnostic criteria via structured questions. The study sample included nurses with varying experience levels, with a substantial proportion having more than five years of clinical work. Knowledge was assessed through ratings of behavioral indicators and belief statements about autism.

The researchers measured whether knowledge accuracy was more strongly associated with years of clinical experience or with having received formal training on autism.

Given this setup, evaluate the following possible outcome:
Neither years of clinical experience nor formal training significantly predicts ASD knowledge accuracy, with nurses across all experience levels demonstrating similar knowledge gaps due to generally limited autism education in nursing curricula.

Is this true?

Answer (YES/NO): NO